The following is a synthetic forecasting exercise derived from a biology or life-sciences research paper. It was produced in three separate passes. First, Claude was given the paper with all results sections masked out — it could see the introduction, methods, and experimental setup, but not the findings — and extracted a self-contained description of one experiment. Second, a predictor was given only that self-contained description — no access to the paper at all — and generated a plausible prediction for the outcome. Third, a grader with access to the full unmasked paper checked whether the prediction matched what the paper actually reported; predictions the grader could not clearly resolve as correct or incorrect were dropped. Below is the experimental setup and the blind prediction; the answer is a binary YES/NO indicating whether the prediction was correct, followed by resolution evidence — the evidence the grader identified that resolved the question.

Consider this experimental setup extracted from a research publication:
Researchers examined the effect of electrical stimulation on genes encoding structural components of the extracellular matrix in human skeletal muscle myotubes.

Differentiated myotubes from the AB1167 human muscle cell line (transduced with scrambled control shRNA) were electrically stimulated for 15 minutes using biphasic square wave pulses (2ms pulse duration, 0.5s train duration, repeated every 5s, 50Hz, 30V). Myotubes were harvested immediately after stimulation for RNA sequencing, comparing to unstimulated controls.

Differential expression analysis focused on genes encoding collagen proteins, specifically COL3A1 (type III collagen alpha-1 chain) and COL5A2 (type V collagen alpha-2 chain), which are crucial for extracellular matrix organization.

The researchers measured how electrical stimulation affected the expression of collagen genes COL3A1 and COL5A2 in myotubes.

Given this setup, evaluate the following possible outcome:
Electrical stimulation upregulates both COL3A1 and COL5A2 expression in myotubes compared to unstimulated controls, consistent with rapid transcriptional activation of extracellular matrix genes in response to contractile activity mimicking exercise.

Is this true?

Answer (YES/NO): NO